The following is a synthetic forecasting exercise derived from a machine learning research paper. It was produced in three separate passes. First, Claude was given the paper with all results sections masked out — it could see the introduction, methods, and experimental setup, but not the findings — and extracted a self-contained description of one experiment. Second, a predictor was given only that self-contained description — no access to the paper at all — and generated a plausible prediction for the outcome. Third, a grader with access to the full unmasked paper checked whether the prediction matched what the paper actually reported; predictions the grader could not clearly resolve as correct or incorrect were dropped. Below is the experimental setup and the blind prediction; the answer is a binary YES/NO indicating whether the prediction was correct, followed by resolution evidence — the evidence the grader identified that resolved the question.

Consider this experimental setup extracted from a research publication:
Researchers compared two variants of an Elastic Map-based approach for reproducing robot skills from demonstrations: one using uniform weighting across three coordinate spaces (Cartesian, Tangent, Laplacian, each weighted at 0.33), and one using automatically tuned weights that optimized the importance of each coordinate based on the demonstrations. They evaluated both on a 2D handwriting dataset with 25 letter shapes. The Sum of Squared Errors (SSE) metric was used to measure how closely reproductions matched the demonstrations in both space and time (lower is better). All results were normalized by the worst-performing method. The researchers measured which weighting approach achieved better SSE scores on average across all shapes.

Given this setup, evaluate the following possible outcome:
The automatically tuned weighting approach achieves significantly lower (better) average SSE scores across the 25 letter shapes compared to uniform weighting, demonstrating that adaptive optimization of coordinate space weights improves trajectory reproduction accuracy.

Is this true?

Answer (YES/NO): NO